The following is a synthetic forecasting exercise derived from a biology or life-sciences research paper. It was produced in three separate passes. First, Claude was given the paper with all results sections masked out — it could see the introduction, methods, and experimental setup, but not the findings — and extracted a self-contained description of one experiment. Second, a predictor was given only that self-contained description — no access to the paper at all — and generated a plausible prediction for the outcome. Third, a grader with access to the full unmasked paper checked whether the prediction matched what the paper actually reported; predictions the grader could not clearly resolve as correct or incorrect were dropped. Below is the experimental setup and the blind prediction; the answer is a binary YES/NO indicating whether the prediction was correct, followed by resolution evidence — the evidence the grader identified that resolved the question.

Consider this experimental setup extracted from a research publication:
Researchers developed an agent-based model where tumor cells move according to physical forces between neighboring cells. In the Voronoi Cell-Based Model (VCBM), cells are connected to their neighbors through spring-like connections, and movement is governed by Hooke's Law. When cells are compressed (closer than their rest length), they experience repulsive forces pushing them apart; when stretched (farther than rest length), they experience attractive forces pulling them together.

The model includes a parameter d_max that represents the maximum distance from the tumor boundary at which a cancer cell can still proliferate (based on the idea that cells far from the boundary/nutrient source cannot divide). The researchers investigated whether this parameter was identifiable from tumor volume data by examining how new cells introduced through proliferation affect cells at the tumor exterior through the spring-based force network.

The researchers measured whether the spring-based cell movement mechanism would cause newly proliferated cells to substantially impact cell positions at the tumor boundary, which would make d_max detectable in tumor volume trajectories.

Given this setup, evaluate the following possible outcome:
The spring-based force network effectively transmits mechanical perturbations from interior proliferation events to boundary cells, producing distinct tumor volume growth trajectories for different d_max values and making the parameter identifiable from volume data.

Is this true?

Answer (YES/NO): NO